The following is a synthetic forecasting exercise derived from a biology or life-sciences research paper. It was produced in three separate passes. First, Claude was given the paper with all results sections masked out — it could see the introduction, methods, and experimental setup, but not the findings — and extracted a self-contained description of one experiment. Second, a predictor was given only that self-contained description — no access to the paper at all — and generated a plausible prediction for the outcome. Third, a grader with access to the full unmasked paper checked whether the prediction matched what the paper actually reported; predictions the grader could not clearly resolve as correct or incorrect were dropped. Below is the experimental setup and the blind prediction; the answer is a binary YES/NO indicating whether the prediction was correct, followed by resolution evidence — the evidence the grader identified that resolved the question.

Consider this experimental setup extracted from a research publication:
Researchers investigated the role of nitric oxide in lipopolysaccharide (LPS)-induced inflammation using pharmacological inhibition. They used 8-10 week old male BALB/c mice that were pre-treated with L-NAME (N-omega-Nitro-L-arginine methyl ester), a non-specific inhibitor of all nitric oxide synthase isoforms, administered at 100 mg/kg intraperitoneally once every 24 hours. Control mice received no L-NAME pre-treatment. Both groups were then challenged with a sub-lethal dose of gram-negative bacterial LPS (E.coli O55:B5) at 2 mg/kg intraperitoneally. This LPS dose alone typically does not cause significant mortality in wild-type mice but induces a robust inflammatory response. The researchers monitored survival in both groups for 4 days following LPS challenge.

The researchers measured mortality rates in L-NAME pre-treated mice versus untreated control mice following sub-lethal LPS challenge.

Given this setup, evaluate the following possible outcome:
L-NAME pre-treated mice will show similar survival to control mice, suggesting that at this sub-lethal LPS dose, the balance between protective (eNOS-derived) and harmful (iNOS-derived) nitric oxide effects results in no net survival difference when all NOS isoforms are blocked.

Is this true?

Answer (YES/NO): NO